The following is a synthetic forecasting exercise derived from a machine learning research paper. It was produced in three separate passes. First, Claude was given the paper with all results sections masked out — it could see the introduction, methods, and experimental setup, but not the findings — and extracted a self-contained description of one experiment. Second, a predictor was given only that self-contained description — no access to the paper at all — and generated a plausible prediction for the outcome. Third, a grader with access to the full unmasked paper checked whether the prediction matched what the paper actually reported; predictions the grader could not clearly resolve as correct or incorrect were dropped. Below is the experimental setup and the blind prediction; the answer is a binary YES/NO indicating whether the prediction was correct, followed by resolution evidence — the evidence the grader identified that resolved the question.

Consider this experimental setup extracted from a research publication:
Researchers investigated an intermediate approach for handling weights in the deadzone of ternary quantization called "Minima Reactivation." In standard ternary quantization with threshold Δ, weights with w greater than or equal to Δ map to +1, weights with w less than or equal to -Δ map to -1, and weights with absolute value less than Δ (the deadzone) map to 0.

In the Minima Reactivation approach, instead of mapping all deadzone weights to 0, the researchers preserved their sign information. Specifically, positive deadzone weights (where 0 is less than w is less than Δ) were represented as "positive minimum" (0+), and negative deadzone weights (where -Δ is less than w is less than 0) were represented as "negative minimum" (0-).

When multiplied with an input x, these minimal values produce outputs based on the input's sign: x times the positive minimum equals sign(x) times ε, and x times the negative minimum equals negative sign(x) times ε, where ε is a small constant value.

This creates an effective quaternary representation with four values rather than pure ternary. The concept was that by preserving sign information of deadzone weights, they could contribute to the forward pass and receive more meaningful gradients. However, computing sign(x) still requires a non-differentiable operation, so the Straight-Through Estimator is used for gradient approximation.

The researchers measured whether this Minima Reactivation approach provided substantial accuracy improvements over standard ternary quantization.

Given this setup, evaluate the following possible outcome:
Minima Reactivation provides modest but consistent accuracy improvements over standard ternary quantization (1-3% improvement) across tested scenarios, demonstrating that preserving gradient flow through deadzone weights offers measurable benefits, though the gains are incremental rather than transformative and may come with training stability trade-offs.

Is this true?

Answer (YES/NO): NO